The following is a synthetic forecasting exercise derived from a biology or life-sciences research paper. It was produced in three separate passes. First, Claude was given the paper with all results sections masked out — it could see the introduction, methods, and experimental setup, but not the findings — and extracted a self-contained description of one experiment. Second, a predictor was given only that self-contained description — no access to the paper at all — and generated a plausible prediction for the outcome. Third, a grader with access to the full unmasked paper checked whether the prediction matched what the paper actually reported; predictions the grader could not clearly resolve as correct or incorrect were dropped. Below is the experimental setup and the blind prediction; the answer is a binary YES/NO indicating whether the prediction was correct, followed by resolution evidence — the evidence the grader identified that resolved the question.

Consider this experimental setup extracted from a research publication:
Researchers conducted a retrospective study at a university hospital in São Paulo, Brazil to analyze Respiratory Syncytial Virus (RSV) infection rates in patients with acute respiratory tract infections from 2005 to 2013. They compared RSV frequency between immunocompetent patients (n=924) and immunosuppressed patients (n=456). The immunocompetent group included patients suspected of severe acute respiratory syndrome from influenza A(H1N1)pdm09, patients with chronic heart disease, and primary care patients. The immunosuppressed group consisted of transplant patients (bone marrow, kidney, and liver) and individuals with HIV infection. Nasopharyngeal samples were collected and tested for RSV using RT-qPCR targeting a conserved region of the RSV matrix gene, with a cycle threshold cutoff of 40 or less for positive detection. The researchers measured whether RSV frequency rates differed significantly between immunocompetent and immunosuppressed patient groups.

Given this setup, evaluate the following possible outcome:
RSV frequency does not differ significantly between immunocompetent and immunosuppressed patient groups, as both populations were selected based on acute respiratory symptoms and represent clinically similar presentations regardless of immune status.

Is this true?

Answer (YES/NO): YES